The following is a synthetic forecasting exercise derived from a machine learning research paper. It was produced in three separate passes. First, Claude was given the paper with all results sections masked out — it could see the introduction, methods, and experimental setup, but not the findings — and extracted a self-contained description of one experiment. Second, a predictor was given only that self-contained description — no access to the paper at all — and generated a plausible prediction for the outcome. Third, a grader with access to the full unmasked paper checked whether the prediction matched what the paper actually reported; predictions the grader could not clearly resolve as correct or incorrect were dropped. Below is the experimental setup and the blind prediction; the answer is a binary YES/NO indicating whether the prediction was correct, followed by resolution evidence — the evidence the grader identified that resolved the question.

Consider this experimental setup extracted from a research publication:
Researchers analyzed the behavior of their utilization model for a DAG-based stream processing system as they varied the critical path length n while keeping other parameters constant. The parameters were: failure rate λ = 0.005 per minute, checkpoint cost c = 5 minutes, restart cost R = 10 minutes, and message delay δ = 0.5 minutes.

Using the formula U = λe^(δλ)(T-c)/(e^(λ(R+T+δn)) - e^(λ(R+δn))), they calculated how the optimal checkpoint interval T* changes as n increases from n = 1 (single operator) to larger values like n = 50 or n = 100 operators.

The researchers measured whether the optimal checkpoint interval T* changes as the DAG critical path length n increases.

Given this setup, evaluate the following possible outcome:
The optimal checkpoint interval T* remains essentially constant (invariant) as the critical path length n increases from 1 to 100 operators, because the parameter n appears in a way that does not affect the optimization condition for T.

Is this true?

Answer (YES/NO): YES